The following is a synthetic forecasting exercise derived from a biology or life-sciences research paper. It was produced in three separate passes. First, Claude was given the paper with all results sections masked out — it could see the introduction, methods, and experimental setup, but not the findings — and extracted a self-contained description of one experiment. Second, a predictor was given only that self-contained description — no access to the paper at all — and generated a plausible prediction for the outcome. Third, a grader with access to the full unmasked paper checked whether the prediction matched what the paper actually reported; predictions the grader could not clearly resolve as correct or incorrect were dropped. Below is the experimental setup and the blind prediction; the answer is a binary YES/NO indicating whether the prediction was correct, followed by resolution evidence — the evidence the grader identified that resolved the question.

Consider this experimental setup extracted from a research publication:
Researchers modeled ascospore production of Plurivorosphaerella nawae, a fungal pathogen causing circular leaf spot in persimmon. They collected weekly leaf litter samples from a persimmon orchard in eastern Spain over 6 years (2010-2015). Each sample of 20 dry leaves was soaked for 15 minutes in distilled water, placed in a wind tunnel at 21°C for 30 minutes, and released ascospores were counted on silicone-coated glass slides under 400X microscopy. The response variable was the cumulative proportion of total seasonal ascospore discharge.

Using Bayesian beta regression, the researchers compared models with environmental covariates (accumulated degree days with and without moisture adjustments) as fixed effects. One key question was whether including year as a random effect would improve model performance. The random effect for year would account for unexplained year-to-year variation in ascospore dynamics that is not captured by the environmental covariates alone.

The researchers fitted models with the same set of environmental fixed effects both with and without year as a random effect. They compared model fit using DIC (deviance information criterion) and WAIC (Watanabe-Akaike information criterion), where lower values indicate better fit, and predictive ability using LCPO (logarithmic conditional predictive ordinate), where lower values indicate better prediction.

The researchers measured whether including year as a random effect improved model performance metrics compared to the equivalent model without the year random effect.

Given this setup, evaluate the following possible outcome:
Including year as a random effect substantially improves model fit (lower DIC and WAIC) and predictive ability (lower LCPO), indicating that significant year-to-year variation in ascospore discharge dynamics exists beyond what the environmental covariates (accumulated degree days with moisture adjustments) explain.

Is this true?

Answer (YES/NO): YES